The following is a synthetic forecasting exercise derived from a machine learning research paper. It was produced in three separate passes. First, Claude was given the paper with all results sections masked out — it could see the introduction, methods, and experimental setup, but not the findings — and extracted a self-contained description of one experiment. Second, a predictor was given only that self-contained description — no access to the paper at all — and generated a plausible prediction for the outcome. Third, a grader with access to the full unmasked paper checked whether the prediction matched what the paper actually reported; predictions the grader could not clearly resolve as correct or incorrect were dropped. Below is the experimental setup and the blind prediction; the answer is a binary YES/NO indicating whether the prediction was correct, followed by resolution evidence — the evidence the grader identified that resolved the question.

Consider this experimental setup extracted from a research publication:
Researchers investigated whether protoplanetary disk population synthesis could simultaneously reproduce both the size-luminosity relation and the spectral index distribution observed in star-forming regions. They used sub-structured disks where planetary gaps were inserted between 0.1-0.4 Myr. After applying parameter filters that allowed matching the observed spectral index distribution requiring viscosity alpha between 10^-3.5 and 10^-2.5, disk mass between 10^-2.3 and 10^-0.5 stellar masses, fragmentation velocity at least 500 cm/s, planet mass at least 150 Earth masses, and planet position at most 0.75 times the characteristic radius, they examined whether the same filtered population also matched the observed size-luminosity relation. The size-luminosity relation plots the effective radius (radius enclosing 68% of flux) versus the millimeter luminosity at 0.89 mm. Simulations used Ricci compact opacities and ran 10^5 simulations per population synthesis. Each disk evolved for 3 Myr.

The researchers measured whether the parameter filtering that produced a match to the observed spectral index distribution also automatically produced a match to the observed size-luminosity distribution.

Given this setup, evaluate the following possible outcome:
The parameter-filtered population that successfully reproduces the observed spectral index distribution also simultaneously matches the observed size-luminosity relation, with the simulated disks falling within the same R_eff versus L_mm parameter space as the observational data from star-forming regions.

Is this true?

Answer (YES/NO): YES